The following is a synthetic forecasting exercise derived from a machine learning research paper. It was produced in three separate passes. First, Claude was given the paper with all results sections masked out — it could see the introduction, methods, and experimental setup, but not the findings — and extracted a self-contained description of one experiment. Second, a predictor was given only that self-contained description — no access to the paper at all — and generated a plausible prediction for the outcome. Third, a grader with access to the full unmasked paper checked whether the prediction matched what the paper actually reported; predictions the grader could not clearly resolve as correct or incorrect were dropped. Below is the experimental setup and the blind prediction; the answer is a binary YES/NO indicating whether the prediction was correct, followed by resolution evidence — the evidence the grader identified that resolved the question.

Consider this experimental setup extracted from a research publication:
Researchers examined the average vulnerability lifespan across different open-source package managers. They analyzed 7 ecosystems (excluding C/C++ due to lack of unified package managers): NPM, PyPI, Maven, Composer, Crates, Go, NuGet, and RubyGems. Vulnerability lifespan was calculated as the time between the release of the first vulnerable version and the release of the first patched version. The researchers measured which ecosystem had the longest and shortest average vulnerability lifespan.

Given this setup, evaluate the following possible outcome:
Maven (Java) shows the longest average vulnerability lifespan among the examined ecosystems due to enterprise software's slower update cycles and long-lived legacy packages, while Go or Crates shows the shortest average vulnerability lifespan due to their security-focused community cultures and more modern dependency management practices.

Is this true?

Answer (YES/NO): NO